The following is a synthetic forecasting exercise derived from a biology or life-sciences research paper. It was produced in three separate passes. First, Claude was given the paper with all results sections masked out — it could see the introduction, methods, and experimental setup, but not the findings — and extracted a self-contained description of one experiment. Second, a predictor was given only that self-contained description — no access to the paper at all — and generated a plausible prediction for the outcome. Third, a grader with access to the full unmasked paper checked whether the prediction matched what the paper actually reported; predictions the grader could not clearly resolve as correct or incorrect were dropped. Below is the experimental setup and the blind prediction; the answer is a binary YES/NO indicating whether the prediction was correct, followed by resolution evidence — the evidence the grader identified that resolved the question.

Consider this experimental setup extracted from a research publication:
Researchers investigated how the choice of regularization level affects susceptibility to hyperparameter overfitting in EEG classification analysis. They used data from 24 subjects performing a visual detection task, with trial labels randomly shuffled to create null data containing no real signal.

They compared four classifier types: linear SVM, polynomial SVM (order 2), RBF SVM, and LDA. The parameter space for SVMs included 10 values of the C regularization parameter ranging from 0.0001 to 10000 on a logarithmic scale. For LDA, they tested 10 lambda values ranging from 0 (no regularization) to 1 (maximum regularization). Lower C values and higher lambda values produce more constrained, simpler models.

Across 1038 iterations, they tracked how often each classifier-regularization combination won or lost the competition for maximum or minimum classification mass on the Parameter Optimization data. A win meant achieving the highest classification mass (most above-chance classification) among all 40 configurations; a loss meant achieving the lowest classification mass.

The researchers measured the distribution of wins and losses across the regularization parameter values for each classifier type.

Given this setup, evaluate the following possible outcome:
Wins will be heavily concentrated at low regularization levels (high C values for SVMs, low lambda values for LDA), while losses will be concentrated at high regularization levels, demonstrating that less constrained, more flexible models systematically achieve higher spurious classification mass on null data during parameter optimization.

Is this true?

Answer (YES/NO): NO